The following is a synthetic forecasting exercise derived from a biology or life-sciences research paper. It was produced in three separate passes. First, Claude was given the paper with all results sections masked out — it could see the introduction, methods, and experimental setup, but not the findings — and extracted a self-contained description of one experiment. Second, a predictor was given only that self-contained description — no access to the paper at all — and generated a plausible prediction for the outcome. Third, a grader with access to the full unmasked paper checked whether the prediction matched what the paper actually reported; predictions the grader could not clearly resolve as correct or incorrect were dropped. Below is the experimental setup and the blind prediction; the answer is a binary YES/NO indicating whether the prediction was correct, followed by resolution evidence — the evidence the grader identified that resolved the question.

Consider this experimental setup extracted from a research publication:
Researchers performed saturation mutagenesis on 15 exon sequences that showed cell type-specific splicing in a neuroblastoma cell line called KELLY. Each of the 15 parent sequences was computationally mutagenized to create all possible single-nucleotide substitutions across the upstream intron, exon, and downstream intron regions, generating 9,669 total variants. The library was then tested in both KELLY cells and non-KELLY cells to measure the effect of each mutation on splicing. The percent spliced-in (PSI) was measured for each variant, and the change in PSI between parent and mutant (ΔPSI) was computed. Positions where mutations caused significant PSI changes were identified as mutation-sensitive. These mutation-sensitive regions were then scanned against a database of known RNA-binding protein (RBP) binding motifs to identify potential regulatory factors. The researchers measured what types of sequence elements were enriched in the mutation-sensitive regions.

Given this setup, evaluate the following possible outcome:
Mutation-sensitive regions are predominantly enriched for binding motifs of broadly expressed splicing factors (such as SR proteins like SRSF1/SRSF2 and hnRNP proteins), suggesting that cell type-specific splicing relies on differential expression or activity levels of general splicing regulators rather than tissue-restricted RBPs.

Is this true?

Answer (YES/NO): NO